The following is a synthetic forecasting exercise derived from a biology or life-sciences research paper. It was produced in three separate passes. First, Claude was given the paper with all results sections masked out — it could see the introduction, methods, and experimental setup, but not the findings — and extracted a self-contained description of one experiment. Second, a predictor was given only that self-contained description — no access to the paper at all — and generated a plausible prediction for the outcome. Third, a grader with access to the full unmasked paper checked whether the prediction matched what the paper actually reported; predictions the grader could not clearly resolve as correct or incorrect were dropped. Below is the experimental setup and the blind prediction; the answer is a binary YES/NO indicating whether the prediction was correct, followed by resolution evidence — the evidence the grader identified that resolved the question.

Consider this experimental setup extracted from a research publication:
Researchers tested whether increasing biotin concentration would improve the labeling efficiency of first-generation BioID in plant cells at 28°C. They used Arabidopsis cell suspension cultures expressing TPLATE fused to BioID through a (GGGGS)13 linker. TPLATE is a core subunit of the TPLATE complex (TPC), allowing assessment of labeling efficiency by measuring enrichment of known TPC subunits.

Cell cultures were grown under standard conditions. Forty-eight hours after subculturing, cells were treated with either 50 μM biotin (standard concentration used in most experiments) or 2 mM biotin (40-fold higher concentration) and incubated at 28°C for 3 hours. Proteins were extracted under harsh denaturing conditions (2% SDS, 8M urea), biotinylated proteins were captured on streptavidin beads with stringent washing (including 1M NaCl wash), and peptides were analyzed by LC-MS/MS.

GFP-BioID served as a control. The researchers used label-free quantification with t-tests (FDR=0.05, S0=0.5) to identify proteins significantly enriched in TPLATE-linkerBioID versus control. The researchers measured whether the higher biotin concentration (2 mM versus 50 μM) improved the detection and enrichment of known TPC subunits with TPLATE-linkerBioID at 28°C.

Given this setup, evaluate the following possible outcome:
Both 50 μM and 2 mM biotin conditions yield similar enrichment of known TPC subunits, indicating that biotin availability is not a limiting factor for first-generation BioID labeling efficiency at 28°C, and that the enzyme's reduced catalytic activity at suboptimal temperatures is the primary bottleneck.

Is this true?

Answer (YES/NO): NO